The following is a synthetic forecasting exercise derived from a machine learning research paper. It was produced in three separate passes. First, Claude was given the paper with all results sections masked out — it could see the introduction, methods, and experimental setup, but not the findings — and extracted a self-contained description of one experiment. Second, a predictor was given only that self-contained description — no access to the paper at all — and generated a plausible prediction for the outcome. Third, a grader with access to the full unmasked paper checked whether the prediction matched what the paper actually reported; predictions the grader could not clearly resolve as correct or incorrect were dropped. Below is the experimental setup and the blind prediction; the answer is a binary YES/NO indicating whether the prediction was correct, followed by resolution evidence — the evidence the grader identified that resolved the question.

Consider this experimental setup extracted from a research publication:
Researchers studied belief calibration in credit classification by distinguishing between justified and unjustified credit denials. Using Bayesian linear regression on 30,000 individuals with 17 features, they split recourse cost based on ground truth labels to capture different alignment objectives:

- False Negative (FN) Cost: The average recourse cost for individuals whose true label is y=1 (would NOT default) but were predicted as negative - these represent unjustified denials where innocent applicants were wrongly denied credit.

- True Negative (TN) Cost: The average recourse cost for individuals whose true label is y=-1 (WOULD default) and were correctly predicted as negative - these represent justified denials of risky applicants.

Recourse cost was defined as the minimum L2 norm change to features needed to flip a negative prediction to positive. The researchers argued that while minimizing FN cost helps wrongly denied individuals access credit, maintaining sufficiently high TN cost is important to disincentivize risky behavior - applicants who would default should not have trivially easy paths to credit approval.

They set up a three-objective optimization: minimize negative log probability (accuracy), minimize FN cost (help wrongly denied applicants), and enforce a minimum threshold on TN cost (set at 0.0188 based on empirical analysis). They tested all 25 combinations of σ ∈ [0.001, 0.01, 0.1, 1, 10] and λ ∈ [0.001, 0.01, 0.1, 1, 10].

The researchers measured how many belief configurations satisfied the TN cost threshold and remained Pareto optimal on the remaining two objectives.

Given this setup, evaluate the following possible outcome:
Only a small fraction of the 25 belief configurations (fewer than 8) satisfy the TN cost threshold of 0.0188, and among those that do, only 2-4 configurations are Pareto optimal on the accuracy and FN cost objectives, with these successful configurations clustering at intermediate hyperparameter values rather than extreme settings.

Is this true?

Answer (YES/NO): NO